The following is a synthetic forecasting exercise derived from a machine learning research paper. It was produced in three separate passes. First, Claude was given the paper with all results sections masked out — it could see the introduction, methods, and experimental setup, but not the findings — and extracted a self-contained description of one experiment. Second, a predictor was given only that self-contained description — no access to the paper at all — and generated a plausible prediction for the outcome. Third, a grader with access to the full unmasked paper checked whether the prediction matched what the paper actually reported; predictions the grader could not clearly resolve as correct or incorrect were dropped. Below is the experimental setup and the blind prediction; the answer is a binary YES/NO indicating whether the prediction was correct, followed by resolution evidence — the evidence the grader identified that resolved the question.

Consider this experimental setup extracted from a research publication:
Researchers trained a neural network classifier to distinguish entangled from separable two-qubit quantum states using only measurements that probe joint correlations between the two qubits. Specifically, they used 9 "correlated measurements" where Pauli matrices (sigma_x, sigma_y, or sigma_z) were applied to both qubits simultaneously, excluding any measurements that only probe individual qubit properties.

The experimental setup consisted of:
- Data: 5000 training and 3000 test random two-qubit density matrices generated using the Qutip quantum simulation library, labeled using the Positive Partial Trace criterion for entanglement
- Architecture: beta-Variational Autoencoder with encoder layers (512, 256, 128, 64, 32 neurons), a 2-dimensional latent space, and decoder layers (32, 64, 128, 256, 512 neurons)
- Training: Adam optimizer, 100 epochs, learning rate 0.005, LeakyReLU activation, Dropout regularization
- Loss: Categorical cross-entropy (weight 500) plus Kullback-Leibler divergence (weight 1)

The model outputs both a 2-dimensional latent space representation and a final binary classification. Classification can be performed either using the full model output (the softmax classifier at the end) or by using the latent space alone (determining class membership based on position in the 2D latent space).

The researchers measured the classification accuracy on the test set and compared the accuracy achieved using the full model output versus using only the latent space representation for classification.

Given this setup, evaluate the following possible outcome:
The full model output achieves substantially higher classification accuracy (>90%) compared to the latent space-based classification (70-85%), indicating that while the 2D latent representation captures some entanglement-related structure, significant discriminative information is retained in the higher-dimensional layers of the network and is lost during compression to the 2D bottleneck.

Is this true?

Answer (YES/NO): NO